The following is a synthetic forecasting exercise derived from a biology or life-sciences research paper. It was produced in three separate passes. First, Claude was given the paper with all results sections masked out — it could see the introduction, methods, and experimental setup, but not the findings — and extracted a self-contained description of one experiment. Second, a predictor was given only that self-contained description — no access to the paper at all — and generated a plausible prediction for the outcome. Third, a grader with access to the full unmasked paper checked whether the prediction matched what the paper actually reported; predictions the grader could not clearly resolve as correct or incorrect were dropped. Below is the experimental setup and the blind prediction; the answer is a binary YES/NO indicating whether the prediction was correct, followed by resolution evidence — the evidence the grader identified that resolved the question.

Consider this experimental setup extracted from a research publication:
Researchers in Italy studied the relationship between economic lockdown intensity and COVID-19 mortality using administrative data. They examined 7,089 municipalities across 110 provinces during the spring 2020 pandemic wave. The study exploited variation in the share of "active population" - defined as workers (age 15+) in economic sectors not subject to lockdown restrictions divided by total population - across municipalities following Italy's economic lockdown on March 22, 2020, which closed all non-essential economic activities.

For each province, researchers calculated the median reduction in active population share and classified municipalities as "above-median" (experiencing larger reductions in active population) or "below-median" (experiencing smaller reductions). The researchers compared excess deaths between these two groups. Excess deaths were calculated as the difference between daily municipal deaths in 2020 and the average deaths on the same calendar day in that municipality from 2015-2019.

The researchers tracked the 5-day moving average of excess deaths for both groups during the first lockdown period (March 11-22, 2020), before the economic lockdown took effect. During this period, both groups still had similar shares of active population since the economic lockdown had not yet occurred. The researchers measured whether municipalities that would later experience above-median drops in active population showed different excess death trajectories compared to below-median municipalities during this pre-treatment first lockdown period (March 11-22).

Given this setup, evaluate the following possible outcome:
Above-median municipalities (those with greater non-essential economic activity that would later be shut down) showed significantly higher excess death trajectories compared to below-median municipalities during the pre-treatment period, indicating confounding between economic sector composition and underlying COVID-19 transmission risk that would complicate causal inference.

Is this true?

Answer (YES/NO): YES